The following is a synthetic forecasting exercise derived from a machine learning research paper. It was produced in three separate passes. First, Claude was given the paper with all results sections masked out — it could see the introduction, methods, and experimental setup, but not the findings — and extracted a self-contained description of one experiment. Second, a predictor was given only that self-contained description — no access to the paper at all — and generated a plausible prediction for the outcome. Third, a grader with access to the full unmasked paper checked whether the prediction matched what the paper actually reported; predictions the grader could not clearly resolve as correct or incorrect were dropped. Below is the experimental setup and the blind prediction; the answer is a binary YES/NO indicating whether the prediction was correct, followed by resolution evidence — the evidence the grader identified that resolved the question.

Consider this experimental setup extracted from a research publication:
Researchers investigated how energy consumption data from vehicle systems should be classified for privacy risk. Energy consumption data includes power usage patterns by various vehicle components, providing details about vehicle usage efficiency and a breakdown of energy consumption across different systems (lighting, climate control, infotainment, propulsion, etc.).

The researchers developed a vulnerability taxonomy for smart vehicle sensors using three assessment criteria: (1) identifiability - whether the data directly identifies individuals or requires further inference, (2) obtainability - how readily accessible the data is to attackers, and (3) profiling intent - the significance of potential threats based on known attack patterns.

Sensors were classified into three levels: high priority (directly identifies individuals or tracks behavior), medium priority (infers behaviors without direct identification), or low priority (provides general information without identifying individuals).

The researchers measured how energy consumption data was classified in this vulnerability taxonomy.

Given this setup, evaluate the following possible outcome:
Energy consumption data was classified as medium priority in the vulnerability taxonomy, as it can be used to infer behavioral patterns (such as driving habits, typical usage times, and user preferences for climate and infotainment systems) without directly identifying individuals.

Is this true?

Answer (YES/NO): NO